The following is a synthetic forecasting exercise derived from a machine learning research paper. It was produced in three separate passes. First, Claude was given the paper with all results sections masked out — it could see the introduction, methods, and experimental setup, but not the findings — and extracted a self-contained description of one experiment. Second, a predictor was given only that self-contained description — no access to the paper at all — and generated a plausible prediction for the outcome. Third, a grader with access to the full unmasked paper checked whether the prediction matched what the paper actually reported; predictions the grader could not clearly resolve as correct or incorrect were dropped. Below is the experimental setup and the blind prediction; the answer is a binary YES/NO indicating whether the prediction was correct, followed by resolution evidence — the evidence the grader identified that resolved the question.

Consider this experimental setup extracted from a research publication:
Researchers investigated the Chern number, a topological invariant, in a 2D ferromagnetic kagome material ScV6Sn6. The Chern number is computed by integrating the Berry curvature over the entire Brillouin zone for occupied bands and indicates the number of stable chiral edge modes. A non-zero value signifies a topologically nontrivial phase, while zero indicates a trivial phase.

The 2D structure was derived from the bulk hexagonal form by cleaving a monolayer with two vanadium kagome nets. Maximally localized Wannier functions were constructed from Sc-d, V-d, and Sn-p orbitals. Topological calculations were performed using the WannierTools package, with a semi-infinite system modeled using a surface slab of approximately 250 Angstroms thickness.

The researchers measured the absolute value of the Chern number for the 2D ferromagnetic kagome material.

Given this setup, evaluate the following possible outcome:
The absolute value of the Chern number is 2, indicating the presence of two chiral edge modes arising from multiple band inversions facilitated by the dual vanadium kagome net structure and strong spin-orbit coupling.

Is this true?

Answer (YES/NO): NO